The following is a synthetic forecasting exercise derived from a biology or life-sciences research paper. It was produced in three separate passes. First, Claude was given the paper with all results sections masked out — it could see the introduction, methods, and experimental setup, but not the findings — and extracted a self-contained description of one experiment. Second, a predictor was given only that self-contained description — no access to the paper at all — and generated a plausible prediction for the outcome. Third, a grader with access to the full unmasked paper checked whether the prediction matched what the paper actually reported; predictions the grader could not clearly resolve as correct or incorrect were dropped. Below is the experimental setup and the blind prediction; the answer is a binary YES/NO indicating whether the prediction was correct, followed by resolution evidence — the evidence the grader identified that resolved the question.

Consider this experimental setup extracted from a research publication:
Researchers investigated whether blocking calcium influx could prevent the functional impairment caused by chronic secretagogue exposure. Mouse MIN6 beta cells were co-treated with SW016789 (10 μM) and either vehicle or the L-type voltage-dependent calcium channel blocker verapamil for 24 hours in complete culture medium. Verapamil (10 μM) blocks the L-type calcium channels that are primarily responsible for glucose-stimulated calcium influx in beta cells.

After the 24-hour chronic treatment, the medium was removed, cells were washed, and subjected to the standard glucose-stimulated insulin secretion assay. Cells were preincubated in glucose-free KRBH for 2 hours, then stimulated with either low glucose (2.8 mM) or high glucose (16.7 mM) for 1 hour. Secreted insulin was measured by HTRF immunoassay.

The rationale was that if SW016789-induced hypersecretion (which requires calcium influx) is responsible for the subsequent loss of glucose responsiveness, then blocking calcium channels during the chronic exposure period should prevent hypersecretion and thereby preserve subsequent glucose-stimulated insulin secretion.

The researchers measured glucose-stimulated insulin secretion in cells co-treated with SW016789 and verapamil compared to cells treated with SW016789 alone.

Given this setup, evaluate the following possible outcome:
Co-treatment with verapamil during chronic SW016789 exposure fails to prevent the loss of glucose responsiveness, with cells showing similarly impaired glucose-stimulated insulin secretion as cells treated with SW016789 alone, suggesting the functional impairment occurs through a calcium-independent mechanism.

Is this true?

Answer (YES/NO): NO